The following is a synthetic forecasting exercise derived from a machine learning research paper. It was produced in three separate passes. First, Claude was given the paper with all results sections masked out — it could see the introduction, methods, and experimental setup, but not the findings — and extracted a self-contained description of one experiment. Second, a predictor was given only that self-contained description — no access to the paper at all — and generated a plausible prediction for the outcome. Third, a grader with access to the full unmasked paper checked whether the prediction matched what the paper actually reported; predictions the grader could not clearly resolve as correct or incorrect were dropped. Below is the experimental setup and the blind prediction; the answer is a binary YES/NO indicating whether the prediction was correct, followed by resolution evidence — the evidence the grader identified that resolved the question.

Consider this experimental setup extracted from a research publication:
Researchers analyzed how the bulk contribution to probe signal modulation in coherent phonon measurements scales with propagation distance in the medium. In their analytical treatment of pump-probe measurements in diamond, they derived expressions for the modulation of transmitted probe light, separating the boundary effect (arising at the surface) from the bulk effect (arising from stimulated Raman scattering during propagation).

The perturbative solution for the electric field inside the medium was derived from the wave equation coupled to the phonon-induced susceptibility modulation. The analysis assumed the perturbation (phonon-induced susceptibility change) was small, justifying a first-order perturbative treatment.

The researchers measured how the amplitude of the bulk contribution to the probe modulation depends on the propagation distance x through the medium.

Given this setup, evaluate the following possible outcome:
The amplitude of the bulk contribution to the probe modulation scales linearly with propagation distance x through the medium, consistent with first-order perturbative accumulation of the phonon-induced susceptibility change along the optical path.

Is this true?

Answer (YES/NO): YES